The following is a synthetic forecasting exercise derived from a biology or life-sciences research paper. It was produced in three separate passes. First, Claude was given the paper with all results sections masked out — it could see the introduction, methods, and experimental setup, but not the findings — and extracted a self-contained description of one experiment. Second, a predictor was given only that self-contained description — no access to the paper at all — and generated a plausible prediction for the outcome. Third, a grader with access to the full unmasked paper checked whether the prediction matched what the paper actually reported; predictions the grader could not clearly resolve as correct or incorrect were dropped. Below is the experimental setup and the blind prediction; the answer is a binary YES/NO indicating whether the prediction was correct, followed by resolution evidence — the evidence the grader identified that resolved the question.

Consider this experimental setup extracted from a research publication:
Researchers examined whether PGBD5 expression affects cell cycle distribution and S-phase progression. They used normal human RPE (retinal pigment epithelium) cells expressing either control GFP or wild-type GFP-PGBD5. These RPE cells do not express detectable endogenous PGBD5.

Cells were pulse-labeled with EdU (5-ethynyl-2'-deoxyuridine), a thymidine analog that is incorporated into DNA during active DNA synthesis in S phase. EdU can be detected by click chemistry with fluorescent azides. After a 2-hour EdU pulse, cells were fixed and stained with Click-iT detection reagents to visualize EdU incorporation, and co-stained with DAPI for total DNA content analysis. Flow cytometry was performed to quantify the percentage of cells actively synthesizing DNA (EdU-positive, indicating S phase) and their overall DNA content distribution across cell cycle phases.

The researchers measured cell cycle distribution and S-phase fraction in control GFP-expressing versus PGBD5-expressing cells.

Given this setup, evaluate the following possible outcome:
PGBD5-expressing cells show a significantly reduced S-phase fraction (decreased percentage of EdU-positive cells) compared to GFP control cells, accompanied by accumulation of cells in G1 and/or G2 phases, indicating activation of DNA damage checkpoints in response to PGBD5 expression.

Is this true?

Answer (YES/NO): NO